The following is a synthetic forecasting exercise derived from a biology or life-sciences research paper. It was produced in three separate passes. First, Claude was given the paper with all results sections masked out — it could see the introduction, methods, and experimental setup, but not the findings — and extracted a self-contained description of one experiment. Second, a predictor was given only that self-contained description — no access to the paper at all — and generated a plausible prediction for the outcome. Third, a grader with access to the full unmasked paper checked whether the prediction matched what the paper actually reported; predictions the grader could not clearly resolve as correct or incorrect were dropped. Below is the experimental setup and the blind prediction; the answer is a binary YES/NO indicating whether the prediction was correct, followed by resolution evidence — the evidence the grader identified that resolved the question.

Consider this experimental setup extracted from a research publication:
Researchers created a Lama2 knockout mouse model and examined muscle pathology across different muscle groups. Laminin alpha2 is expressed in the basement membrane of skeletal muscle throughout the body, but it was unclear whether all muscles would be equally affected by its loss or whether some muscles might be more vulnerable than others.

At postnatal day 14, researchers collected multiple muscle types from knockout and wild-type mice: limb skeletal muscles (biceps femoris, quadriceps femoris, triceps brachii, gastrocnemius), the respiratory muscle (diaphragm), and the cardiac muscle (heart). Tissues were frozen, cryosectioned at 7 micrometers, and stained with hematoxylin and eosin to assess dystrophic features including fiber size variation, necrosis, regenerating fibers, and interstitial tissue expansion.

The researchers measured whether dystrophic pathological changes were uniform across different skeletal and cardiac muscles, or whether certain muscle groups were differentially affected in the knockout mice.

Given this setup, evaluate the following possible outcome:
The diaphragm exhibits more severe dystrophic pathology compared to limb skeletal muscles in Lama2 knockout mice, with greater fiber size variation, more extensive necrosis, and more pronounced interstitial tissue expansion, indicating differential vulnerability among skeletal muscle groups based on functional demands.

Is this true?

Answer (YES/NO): NO